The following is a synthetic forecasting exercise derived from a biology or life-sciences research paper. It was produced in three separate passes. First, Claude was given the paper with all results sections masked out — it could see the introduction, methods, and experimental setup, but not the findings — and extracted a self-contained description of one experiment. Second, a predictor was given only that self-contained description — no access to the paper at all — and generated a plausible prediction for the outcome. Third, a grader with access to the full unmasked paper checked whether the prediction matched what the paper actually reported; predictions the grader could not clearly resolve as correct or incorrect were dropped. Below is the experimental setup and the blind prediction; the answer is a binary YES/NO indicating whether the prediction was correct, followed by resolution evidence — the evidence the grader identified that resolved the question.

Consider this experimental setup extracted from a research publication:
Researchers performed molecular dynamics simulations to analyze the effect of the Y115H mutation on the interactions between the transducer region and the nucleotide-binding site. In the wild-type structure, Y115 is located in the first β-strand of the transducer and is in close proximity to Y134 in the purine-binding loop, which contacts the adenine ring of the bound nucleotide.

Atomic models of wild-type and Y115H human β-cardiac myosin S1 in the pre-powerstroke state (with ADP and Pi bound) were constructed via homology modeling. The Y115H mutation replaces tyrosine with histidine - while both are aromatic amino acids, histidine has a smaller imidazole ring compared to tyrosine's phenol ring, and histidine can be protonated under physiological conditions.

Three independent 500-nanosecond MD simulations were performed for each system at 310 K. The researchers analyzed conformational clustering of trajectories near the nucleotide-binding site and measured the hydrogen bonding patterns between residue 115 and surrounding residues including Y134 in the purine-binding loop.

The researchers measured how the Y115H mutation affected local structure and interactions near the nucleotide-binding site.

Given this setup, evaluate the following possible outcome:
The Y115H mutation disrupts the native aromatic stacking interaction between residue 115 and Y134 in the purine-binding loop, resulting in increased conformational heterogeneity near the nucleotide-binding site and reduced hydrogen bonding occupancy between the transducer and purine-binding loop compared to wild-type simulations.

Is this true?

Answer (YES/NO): NO